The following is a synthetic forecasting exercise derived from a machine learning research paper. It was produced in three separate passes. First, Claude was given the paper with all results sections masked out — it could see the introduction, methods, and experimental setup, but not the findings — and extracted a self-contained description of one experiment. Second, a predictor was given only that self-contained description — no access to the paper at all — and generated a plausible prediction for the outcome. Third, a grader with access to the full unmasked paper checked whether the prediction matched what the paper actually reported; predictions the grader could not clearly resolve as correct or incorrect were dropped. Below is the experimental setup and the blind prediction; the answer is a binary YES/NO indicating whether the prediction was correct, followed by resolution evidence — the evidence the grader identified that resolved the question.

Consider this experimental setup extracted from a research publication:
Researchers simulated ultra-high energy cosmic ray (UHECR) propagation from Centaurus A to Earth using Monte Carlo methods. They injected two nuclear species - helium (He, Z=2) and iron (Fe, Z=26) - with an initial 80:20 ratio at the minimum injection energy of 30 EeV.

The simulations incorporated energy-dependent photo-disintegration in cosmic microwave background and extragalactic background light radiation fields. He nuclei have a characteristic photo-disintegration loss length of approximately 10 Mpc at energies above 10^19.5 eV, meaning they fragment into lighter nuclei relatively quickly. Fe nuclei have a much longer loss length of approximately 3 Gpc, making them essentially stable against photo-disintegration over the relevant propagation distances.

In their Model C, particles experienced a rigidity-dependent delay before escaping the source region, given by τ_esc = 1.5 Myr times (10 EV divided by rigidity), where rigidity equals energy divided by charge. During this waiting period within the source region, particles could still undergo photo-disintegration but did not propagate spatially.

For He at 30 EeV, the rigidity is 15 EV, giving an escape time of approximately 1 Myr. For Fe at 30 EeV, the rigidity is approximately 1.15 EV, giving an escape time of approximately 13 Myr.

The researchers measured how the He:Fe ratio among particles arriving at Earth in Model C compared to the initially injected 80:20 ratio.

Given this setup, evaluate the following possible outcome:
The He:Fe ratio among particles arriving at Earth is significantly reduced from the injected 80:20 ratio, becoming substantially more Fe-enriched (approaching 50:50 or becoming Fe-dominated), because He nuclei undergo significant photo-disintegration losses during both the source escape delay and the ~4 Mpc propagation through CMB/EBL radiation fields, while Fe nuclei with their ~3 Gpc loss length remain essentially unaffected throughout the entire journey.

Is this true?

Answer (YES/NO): YES